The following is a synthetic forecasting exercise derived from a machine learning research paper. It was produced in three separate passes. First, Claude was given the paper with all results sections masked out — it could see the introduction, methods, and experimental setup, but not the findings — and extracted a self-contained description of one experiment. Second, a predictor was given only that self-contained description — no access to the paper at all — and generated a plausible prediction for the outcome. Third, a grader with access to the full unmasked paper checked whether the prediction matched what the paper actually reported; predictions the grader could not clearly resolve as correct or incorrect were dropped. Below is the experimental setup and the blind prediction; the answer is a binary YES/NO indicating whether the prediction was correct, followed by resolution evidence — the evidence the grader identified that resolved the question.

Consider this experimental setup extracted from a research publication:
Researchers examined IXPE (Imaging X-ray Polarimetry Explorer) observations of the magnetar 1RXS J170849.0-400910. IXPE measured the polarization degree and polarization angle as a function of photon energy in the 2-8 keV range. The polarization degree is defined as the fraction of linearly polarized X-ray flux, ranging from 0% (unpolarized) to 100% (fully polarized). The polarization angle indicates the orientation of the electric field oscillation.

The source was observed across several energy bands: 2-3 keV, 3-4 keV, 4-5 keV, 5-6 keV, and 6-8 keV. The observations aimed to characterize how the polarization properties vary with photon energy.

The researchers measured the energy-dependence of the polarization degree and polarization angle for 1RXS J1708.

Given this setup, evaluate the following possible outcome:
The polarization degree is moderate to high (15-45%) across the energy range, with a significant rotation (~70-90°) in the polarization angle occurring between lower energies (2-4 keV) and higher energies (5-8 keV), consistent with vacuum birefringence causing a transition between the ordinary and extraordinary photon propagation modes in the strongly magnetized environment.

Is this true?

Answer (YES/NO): NO